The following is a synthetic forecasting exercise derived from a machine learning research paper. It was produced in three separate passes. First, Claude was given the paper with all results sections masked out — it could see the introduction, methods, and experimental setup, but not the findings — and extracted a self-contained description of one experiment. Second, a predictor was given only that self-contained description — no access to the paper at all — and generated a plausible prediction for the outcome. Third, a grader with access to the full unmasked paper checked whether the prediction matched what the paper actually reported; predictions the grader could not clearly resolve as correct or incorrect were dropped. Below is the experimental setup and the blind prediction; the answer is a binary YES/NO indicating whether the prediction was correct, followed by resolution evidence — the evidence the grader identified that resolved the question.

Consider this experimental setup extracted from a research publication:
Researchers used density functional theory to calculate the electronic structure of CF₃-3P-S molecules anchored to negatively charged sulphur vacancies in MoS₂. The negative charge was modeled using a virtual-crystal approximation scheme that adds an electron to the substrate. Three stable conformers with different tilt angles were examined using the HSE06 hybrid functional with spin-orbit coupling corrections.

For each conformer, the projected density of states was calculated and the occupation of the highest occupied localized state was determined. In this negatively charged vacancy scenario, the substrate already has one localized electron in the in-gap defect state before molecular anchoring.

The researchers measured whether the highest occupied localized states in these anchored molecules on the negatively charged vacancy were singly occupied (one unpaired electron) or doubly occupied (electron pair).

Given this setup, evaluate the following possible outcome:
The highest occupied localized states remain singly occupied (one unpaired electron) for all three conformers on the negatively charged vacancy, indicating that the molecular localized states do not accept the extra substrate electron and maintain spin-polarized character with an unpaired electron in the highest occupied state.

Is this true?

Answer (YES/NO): NO